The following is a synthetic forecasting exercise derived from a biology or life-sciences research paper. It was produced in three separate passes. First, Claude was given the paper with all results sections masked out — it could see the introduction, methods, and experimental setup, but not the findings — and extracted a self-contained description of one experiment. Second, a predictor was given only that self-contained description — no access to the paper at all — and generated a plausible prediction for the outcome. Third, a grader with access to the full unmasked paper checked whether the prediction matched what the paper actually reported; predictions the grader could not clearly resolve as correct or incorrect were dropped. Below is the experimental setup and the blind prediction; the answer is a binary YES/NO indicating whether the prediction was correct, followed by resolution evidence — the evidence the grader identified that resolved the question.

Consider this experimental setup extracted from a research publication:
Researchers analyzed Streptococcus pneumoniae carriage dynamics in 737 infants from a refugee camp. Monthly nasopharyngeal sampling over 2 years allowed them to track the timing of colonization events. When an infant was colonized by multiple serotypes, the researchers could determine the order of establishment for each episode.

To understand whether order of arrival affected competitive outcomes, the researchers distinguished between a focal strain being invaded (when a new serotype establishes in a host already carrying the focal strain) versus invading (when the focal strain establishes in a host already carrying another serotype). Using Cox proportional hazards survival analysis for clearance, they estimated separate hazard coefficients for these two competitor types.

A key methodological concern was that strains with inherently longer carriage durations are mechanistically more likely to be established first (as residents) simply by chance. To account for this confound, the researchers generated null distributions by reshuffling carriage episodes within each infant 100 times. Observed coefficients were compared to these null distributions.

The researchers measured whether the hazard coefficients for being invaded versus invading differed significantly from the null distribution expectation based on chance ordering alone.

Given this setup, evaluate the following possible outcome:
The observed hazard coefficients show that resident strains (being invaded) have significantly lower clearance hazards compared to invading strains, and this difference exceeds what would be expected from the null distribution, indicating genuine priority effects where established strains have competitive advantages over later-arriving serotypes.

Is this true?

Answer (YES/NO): YES